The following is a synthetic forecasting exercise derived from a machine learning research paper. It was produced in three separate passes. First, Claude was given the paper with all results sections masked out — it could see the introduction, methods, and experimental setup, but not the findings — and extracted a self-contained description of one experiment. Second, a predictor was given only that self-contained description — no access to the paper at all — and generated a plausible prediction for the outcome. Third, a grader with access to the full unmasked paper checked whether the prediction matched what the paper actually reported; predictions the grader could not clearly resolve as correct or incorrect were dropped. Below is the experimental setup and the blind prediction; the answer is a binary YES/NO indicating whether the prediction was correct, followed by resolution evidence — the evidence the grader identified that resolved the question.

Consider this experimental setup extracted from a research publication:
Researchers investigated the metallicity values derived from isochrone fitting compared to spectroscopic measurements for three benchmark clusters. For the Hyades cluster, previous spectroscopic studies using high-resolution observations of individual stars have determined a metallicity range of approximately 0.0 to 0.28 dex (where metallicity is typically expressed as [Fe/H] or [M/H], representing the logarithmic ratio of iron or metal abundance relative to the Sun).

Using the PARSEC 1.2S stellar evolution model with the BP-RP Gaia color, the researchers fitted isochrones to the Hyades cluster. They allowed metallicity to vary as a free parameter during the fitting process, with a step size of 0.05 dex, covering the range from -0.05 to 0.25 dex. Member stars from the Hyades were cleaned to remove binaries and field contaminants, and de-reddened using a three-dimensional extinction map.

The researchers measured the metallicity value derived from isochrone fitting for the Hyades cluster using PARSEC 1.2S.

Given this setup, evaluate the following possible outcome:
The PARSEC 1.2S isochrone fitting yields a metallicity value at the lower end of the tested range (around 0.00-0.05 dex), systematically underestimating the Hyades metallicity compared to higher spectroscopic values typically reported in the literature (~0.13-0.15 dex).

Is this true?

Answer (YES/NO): NO